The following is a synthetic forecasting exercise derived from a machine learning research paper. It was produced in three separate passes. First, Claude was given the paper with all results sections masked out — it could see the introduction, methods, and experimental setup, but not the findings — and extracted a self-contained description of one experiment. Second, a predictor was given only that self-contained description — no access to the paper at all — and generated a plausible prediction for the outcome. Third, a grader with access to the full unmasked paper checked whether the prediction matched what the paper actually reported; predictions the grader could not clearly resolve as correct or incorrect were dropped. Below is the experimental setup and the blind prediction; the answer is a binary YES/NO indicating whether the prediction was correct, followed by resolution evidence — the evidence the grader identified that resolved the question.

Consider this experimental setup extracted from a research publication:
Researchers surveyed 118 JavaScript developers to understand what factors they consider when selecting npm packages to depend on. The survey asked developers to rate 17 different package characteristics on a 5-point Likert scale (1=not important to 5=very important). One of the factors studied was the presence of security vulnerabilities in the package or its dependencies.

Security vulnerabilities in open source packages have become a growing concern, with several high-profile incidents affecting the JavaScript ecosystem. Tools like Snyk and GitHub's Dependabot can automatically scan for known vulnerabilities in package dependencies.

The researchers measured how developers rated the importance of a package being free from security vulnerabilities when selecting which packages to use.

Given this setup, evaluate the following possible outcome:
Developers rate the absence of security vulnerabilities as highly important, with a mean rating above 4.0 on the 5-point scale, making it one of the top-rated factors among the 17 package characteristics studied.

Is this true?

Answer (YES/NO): NO